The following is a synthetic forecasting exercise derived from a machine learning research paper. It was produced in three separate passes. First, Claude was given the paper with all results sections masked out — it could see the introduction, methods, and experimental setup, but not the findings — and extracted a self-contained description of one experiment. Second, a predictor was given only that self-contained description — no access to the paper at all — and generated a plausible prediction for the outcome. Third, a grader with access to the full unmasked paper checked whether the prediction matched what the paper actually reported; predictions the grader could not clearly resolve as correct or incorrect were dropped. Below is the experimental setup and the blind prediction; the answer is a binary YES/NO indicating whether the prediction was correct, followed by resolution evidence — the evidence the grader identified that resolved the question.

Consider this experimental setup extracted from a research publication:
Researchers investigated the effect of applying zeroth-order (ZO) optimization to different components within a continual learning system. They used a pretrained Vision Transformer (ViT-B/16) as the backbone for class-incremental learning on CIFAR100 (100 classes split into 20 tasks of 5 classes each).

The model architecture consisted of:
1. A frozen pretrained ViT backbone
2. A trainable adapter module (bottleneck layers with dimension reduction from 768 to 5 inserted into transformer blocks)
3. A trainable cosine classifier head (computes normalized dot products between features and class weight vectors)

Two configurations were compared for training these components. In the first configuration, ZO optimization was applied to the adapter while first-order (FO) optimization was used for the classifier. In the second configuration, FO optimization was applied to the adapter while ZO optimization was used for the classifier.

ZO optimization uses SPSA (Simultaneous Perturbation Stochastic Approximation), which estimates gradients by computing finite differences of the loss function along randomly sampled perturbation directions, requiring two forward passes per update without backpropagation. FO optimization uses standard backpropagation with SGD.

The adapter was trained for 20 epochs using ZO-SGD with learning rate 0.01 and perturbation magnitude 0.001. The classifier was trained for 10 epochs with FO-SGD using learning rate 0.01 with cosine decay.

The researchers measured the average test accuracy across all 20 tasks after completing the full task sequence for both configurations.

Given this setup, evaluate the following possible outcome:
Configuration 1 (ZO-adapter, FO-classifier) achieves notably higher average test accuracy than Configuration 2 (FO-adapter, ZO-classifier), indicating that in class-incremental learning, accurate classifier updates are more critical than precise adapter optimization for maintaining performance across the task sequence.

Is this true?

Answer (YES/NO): YES